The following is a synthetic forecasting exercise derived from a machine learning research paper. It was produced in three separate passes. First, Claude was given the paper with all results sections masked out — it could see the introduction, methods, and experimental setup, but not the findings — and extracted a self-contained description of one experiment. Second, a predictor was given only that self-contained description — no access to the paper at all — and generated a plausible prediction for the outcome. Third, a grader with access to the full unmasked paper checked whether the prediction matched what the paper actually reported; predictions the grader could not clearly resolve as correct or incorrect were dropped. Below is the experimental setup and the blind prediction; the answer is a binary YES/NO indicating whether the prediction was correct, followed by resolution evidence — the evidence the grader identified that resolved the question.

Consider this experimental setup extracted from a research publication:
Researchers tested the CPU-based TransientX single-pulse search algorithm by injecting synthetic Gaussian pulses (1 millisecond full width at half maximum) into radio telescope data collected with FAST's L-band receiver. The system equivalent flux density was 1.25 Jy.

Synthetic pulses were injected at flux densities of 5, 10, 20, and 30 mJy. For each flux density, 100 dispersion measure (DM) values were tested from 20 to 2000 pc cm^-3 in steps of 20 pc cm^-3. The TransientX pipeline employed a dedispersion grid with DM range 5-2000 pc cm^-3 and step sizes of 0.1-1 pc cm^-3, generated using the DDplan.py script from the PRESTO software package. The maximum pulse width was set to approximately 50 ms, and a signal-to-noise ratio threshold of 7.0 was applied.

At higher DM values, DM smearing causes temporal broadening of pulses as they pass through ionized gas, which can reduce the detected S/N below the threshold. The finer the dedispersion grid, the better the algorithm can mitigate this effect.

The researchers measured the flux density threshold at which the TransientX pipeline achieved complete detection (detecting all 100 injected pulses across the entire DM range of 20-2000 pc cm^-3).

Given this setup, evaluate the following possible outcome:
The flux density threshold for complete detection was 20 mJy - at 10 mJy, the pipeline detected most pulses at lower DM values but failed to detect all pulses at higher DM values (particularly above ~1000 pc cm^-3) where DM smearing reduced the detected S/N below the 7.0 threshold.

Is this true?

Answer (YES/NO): NO